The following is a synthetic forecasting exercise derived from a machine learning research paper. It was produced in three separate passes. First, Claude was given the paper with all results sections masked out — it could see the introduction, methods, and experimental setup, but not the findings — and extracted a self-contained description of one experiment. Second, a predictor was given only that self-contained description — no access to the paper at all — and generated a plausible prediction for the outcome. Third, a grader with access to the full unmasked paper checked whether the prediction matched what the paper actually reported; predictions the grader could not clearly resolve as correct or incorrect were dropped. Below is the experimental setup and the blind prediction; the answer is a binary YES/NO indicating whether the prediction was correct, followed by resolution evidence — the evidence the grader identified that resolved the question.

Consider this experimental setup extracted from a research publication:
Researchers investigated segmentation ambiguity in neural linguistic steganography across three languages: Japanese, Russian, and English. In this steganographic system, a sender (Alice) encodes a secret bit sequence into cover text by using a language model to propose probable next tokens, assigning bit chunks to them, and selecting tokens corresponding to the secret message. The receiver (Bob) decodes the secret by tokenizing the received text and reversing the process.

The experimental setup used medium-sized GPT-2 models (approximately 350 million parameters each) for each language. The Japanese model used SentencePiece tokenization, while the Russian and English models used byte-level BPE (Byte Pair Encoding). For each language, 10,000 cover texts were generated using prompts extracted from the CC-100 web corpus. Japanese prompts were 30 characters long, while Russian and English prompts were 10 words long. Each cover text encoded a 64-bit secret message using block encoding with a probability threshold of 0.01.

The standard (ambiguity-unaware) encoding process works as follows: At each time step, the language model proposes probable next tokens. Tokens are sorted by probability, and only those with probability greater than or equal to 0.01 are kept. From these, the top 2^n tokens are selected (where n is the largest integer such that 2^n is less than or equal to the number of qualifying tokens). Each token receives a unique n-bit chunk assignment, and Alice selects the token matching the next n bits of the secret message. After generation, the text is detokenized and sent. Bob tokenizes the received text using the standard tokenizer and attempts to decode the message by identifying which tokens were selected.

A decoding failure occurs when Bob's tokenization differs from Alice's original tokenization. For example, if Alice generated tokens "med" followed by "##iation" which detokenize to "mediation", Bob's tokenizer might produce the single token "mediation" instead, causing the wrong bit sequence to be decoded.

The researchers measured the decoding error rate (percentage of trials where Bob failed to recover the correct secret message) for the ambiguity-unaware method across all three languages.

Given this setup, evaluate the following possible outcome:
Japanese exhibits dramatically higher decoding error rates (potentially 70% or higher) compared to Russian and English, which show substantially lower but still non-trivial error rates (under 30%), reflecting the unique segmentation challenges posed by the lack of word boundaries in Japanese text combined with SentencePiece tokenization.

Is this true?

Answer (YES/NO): NO